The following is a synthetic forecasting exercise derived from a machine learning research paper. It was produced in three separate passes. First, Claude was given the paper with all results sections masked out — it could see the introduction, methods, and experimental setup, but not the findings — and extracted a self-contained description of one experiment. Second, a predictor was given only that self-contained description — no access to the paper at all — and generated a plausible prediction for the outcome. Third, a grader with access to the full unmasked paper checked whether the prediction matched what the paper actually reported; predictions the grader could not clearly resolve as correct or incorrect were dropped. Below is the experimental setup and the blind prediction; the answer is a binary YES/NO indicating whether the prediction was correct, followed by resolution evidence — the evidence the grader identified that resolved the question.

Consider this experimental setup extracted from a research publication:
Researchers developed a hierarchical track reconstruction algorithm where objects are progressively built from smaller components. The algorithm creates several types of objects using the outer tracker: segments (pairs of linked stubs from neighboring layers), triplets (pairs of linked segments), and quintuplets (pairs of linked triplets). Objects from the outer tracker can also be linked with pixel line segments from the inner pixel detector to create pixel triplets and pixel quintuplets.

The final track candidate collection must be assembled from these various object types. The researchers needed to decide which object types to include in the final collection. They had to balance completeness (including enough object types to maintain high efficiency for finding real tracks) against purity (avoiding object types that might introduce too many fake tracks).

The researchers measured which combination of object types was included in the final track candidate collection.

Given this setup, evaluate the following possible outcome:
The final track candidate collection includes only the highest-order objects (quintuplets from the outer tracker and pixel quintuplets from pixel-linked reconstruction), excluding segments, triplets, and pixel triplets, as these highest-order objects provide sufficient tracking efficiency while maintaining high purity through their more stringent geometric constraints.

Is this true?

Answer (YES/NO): NO